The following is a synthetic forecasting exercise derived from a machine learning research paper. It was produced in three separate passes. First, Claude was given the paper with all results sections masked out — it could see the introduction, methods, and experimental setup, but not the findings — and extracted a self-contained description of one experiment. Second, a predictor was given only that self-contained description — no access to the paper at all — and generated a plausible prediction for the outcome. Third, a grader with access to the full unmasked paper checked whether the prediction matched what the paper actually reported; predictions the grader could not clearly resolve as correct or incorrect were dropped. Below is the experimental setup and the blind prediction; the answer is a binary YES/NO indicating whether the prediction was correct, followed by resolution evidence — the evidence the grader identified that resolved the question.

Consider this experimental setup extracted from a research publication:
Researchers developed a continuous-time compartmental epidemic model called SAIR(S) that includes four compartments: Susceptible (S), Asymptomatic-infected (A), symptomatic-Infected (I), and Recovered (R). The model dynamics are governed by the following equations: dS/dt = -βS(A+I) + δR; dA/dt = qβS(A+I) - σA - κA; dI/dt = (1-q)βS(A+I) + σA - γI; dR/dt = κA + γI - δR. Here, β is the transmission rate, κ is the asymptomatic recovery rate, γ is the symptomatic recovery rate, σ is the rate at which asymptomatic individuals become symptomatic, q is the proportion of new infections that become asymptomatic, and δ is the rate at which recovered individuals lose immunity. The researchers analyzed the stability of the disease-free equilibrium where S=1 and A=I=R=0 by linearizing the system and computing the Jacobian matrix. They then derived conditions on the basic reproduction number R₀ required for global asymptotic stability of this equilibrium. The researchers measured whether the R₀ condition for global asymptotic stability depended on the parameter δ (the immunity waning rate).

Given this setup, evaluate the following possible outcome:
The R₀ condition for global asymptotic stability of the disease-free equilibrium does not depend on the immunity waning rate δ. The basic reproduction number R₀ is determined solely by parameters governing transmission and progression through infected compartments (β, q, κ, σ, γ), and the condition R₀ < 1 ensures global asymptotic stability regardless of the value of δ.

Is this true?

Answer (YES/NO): YES